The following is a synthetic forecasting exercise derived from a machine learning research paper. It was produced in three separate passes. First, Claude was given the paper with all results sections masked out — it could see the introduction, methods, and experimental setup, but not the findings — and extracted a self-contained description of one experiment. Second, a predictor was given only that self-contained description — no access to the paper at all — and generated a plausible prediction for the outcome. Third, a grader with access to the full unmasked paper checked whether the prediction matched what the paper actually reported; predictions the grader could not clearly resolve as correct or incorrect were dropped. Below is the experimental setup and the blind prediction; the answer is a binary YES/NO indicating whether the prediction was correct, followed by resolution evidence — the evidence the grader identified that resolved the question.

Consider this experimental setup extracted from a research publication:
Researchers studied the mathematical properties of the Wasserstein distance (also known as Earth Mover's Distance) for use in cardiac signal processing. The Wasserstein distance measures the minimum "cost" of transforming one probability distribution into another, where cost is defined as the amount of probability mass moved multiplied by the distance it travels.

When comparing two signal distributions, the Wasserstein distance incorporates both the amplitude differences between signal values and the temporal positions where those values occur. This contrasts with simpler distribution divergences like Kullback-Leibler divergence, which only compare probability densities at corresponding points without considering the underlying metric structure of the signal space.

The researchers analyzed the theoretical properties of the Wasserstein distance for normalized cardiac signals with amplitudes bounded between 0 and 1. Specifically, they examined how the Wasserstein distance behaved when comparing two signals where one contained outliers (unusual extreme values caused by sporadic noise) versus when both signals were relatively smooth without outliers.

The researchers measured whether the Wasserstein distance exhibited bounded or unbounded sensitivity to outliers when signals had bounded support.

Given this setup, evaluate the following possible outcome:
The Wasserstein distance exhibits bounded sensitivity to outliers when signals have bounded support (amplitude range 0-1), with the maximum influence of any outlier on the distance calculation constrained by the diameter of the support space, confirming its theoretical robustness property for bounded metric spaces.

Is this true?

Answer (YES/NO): YES